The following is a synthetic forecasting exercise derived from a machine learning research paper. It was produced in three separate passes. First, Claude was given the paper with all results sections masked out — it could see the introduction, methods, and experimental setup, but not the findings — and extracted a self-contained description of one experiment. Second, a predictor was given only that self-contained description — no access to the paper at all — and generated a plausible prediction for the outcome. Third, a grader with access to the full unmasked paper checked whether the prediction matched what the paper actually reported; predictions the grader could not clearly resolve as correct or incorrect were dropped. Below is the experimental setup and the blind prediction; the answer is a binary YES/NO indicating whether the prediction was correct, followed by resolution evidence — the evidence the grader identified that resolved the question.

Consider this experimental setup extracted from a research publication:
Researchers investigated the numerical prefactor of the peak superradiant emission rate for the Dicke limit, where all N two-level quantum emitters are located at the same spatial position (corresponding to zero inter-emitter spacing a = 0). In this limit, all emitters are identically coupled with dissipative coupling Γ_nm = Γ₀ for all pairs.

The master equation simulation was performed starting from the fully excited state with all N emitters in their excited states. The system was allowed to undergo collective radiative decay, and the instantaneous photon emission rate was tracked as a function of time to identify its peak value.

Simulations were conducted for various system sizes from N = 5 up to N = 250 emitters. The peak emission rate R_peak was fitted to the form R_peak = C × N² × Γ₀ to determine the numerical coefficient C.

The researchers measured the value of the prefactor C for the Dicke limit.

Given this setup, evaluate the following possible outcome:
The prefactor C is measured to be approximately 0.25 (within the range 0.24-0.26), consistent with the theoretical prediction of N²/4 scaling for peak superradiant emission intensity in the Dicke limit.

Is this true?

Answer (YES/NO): NO